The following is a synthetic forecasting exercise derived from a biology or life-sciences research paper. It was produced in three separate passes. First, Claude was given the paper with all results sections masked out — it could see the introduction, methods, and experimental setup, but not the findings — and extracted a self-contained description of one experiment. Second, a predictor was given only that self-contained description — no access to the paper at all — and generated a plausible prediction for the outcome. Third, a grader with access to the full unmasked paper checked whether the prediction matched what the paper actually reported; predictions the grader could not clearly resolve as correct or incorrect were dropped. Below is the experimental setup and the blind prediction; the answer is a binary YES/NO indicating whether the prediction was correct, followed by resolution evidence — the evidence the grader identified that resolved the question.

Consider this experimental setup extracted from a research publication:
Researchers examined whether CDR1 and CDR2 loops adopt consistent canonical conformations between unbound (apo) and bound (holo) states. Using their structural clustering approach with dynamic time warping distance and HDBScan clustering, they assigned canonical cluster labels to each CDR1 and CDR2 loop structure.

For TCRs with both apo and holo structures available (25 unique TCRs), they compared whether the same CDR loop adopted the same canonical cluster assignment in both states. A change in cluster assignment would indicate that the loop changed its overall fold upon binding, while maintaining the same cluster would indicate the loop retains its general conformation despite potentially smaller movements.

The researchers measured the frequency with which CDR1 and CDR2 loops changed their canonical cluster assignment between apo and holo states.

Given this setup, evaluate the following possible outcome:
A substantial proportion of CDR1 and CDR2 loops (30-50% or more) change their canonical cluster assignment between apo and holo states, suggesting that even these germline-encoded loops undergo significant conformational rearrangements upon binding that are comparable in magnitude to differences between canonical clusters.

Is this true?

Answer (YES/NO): NO